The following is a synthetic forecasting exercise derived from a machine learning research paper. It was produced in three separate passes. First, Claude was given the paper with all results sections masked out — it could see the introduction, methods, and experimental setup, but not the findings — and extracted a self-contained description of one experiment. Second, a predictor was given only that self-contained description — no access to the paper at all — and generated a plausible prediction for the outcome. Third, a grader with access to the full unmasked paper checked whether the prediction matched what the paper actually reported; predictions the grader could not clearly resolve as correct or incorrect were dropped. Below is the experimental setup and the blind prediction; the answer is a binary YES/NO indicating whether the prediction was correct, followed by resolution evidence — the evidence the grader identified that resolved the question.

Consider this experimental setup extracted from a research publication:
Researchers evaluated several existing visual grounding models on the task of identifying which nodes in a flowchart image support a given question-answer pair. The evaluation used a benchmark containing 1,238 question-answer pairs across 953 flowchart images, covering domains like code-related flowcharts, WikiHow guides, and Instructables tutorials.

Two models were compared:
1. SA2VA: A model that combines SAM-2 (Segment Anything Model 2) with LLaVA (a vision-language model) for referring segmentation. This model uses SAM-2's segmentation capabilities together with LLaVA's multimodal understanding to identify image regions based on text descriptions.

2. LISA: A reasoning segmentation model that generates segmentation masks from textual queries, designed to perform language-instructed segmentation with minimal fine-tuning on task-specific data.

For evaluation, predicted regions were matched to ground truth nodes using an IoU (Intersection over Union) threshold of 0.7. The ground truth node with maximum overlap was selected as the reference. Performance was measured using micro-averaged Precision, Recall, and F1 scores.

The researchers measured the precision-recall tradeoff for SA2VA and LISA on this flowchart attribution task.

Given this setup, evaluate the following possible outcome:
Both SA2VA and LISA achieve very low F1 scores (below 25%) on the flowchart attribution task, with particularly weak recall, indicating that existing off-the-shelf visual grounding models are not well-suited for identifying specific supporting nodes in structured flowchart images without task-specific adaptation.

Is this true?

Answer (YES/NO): YES